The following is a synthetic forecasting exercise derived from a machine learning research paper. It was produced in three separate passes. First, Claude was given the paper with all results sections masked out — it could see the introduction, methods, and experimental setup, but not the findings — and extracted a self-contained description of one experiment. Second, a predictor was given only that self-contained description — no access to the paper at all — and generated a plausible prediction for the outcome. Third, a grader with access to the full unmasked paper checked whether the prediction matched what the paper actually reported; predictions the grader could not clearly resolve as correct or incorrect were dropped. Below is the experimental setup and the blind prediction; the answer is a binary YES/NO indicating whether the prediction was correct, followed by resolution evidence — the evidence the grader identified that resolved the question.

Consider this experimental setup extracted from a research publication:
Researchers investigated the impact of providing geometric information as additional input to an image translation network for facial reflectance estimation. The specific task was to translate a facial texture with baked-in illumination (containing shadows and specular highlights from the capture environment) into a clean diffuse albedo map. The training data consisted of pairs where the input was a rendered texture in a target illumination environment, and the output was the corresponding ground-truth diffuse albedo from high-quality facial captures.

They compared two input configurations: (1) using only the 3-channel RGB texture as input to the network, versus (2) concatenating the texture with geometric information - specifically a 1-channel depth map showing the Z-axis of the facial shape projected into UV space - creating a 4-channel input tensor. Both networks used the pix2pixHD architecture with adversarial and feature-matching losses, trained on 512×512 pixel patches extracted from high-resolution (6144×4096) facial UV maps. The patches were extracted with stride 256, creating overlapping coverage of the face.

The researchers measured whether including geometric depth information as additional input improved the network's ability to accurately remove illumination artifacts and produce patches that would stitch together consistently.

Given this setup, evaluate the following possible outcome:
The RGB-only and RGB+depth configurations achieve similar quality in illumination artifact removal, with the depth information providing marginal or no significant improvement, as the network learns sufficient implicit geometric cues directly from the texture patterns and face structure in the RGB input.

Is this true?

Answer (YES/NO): NO